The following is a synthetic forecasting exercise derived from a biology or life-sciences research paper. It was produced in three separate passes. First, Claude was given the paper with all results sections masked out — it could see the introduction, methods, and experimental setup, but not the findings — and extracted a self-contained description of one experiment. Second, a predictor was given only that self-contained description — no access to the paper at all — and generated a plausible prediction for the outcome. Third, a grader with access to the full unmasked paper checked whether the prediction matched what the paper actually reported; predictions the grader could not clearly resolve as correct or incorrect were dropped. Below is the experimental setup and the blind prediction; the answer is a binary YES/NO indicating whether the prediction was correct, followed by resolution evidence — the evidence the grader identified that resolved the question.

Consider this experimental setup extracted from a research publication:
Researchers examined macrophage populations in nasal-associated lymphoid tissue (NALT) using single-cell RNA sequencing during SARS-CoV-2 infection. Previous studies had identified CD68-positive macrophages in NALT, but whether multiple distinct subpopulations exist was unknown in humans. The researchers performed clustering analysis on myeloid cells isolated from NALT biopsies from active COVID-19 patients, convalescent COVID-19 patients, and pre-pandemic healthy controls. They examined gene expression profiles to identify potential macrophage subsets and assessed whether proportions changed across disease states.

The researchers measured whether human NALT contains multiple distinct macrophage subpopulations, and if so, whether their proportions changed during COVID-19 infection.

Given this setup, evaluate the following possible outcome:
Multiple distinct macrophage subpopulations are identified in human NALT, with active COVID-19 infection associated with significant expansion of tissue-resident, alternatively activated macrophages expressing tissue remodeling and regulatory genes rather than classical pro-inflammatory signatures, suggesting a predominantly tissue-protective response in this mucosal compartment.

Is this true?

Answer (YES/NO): NO